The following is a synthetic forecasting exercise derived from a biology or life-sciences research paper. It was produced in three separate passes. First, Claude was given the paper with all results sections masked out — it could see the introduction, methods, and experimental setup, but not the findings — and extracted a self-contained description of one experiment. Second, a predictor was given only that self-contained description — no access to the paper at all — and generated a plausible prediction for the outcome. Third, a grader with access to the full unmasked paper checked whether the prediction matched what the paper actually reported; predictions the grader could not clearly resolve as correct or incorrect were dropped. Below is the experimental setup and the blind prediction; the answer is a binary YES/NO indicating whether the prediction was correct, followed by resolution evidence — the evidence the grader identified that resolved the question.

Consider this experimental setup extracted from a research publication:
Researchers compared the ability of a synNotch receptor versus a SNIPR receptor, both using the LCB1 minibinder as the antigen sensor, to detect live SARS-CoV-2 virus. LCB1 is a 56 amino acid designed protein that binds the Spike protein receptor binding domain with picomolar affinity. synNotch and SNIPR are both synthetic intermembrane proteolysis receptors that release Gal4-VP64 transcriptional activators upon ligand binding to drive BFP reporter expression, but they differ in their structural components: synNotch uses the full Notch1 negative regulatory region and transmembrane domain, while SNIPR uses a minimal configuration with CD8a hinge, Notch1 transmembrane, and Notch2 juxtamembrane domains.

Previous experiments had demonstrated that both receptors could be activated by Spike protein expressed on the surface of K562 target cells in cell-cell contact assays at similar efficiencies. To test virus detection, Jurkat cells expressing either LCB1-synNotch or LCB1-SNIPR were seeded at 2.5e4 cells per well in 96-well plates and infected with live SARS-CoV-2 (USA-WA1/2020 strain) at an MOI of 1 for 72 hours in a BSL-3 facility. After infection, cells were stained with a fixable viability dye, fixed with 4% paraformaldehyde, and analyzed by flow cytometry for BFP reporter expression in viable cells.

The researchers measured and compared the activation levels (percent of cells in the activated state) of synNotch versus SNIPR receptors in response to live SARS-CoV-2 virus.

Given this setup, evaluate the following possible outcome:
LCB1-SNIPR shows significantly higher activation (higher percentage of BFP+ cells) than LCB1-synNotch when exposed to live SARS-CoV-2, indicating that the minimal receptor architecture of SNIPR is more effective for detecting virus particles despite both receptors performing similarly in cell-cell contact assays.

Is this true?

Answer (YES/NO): YES